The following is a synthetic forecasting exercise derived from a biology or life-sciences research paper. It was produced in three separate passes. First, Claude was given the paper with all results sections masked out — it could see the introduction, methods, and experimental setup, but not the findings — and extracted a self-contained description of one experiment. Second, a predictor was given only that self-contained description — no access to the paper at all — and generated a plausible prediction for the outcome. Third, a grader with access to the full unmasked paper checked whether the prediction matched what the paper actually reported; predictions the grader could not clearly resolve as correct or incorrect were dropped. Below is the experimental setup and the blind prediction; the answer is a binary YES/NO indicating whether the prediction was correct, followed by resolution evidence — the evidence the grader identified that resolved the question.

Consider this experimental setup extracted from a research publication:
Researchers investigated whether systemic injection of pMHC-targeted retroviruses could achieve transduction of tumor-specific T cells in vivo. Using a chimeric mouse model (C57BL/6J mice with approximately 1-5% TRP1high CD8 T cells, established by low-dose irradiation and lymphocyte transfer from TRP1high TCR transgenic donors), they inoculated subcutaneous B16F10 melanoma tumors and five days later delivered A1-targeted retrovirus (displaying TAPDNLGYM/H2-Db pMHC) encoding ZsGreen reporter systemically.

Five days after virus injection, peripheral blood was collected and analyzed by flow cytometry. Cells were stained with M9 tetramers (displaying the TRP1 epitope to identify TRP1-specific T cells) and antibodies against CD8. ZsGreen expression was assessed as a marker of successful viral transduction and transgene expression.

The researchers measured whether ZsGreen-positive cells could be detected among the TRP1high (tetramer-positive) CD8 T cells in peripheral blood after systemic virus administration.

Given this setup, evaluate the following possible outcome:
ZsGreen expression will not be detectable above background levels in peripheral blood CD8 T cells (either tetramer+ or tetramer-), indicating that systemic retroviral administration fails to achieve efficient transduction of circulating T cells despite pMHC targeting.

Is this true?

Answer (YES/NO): NO